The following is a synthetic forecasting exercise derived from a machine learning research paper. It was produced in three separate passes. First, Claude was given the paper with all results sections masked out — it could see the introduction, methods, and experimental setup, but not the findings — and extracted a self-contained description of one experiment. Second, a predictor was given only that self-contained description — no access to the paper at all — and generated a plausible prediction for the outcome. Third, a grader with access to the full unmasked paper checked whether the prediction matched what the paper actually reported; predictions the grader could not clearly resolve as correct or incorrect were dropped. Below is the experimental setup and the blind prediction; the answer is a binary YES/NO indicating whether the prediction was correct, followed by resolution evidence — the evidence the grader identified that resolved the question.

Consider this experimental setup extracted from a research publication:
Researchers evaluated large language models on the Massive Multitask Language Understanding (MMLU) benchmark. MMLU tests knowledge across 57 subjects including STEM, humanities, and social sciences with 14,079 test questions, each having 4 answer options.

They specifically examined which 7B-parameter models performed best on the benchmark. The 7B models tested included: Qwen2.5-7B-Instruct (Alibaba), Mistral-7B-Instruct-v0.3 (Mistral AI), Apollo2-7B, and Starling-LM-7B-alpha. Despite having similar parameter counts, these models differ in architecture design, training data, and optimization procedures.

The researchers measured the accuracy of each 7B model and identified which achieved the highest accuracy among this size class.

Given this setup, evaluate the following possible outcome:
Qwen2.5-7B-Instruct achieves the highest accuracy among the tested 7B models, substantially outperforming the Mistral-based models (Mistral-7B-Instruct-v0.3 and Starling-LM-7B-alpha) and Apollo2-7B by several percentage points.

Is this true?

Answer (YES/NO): NO